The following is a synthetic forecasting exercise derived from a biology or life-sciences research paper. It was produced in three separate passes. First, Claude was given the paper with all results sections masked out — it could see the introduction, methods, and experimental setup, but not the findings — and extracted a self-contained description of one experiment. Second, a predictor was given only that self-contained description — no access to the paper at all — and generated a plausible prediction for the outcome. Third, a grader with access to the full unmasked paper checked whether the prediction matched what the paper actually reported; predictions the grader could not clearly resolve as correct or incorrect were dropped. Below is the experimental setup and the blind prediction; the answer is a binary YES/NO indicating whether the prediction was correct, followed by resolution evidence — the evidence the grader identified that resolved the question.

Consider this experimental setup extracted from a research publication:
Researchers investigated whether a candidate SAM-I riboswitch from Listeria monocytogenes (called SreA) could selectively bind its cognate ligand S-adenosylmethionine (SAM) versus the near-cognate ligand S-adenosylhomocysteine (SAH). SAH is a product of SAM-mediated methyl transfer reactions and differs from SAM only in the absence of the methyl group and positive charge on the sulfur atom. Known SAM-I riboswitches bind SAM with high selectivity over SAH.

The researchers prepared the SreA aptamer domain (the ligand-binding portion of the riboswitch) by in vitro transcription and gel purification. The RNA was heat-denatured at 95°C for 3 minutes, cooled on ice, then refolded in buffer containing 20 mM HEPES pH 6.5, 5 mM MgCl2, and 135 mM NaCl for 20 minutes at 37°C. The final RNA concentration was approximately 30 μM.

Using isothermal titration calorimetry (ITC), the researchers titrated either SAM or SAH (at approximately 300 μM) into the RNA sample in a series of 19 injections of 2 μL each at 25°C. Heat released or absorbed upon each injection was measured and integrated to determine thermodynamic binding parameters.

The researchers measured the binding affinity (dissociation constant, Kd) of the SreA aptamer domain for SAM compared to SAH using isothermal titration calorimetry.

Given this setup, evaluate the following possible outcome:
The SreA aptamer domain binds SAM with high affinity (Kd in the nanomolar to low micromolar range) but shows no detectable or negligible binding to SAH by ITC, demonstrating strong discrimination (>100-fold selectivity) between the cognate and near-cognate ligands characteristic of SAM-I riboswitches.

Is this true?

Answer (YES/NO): YES